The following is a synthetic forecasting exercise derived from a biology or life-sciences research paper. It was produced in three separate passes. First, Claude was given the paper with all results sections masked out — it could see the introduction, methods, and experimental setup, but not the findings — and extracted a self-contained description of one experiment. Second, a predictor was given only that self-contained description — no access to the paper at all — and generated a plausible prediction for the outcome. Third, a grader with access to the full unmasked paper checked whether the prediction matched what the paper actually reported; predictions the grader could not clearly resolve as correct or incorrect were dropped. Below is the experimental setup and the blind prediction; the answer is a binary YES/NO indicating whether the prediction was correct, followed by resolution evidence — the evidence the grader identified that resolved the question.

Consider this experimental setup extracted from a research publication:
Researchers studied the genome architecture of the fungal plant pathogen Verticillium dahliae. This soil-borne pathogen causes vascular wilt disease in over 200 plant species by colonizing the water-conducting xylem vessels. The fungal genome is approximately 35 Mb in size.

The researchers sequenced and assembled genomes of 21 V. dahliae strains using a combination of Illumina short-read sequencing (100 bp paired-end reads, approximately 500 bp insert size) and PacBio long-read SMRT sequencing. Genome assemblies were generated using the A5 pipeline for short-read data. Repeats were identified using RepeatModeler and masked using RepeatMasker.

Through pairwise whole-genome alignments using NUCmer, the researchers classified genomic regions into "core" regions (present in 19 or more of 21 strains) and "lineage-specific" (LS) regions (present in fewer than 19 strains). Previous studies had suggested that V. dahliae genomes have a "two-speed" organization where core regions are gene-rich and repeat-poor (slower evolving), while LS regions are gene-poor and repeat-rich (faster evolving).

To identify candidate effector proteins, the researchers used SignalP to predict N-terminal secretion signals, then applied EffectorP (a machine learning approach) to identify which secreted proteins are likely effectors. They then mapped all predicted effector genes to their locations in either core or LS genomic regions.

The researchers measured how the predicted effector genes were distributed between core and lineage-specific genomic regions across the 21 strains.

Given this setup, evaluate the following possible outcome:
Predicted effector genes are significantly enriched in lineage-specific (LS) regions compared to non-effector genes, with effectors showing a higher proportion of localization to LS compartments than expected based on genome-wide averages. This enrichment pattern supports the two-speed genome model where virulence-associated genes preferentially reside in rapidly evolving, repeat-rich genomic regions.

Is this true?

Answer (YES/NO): NO